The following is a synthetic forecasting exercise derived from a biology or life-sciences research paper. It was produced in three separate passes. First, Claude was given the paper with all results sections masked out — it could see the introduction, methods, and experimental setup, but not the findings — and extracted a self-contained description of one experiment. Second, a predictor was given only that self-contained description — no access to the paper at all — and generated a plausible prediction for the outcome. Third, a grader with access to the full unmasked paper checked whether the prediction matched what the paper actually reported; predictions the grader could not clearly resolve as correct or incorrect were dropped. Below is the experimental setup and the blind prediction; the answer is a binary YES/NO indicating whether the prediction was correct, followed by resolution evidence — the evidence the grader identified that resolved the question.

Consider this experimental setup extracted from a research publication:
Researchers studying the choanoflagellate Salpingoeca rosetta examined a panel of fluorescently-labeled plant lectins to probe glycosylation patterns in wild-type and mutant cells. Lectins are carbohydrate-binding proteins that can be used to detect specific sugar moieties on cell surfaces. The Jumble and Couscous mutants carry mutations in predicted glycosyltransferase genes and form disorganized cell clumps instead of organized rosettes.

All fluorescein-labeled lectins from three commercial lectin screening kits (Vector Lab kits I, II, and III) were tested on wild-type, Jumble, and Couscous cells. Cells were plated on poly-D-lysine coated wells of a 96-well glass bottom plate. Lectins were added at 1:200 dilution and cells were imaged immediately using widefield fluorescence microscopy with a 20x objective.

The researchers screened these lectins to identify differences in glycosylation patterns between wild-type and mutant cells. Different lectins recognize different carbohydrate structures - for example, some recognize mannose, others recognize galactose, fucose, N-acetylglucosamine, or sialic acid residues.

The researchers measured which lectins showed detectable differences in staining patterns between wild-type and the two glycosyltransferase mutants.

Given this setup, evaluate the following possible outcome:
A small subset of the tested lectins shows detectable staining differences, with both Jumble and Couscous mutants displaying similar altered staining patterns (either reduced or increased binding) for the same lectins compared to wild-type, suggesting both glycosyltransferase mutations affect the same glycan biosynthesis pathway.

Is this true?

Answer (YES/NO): NO